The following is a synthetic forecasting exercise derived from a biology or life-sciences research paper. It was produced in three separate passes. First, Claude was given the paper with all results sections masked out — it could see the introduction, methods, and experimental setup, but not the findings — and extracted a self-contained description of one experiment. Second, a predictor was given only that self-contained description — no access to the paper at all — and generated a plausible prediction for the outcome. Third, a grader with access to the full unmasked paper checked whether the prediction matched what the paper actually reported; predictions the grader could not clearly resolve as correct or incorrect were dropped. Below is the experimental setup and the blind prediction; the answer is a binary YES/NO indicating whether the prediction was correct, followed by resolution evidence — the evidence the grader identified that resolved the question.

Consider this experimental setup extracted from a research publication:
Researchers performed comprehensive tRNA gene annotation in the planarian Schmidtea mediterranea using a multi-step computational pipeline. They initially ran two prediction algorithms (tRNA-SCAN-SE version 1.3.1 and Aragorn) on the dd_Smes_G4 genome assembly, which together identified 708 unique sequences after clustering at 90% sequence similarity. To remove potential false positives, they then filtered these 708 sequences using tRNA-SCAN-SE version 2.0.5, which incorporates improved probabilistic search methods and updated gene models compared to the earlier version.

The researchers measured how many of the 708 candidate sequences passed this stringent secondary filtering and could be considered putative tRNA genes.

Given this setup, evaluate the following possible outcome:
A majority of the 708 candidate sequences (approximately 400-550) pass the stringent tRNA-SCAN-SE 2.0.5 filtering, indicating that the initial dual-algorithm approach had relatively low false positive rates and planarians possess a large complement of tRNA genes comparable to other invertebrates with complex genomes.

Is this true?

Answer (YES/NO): YES